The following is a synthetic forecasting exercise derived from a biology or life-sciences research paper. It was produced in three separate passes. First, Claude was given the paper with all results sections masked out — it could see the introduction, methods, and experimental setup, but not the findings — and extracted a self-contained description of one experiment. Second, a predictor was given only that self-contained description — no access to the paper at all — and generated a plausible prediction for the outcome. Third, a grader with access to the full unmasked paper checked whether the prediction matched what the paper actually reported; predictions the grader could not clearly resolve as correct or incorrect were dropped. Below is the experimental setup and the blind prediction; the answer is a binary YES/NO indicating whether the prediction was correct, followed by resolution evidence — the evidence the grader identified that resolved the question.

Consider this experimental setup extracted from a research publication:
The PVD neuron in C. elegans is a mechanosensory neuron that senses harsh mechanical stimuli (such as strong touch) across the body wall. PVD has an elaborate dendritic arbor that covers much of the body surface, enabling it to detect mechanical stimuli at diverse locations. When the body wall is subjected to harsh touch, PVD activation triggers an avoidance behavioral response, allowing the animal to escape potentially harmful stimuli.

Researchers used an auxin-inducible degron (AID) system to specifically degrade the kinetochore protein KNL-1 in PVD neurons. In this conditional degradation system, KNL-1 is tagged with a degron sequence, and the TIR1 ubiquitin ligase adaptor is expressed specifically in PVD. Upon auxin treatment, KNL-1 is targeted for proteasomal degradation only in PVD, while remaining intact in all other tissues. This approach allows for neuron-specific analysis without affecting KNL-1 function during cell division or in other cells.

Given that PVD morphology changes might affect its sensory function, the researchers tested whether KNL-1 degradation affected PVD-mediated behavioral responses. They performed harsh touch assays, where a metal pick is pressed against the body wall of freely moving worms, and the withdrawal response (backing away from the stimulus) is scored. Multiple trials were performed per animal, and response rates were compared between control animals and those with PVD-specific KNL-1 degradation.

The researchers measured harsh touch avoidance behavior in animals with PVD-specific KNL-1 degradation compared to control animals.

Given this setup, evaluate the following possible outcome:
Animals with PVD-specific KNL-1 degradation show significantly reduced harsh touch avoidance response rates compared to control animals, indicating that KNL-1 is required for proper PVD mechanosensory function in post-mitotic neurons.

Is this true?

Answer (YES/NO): YES